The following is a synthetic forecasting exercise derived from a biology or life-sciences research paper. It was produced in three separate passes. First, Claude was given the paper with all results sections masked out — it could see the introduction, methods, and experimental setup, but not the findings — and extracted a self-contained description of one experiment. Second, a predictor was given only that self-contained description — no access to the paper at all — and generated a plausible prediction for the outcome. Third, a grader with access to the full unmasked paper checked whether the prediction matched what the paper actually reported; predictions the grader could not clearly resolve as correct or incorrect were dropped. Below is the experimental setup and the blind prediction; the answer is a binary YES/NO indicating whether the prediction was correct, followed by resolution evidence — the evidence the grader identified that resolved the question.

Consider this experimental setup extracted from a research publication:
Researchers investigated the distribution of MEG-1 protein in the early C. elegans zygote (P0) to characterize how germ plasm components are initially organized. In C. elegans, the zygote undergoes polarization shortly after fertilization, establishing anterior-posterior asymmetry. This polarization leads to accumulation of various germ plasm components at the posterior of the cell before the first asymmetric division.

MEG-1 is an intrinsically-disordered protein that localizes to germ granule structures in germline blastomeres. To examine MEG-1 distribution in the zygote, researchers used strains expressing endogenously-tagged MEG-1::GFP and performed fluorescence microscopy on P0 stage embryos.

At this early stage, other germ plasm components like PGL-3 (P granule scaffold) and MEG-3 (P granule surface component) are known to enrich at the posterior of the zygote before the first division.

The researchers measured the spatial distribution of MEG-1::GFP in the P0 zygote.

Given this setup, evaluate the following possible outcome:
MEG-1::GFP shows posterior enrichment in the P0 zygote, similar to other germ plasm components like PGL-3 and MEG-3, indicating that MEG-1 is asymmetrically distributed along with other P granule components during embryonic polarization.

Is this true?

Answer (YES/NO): YES